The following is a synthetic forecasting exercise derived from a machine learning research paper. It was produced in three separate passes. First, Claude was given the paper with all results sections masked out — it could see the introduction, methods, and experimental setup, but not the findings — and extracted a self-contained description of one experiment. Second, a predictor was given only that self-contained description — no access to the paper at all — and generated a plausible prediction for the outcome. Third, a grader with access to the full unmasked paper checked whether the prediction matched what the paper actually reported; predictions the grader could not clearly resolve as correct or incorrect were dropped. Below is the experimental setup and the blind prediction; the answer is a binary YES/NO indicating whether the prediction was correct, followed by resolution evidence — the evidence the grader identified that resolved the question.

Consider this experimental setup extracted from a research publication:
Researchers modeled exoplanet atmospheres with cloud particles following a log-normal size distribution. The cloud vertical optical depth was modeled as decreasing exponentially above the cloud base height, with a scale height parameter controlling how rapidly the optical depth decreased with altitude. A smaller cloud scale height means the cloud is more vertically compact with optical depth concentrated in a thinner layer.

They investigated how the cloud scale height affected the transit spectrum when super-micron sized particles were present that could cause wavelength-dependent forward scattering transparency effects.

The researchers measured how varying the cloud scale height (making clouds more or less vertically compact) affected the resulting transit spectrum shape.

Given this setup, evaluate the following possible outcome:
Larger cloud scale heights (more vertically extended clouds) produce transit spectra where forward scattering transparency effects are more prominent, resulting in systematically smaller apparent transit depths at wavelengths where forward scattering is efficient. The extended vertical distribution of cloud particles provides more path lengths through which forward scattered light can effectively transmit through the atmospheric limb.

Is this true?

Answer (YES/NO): YES